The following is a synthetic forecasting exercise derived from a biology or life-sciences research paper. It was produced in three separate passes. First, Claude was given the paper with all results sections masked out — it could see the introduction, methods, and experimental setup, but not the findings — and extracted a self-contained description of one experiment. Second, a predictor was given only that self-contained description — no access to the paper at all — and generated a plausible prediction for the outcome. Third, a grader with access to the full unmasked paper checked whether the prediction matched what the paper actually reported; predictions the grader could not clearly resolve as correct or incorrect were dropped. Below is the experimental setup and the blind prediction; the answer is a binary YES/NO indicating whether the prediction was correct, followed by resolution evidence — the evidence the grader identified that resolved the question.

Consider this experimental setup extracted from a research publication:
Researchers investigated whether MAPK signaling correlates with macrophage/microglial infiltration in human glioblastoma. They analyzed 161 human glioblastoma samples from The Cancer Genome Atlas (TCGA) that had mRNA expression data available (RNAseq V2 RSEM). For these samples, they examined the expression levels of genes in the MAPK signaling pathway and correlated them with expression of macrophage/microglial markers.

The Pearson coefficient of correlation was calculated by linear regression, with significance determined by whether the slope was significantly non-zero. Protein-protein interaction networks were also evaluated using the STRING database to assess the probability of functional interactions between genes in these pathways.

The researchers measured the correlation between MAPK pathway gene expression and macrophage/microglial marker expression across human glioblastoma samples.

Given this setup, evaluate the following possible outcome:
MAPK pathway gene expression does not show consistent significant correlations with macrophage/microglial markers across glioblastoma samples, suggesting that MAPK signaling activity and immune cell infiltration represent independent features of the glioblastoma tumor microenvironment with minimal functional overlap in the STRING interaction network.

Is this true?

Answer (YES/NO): NO